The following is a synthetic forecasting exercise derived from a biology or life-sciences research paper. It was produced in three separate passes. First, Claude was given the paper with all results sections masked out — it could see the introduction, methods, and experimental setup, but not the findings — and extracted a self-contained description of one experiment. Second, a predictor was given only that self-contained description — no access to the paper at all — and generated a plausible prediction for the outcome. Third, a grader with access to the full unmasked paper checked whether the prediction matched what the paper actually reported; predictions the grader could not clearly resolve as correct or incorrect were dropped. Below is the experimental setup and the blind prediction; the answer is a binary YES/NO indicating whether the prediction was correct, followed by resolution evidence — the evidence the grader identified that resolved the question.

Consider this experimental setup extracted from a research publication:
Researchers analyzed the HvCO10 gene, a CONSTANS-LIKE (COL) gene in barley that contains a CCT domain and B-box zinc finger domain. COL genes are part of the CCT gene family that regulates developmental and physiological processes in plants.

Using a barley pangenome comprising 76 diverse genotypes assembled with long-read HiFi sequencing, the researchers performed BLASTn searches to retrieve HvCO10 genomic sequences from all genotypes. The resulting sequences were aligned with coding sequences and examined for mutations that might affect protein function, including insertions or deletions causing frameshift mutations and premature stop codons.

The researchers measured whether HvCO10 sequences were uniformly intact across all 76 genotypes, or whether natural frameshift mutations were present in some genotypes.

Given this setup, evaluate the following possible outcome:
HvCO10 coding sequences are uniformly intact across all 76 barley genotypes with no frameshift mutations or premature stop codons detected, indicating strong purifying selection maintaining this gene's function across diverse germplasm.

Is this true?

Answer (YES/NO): NO